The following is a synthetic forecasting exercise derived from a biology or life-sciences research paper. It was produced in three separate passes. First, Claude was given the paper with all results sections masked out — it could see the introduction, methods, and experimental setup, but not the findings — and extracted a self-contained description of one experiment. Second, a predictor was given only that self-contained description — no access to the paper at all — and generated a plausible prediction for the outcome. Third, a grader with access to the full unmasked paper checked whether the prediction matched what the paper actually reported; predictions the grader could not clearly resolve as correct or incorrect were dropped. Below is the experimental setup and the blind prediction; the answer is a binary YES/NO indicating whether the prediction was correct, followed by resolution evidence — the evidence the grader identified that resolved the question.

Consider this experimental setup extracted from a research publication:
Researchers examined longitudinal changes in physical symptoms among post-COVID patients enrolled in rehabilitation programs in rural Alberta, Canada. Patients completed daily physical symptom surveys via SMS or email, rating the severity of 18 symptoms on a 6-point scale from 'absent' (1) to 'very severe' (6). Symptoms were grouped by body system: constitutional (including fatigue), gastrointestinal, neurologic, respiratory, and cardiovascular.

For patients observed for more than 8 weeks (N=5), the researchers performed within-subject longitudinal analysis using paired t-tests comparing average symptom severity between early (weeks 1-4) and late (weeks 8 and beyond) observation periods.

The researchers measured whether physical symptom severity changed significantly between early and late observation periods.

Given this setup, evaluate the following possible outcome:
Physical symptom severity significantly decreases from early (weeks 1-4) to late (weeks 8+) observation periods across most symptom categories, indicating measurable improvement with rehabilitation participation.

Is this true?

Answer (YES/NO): NO